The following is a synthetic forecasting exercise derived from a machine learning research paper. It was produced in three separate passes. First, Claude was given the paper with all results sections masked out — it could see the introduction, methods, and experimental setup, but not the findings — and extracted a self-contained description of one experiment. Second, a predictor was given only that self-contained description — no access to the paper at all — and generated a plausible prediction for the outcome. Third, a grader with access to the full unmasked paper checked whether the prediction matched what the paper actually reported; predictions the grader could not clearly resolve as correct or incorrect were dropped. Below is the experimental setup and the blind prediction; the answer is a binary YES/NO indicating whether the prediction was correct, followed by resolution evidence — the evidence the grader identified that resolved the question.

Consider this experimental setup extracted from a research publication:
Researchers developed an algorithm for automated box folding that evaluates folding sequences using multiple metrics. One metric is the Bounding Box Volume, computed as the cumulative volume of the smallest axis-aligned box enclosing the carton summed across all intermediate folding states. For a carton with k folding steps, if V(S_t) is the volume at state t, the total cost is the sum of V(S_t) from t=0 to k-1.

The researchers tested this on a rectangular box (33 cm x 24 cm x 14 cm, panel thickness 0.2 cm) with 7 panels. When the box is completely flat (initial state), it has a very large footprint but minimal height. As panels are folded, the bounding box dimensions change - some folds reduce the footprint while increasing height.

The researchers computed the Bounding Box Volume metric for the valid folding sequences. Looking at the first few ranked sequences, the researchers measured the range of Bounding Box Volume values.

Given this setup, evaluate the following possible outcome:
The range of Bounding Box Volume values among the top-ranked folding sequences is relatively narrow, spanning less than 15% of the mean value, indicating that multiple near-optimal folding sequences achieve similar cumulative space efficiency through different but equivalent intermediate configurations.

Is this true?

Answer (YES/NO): NO